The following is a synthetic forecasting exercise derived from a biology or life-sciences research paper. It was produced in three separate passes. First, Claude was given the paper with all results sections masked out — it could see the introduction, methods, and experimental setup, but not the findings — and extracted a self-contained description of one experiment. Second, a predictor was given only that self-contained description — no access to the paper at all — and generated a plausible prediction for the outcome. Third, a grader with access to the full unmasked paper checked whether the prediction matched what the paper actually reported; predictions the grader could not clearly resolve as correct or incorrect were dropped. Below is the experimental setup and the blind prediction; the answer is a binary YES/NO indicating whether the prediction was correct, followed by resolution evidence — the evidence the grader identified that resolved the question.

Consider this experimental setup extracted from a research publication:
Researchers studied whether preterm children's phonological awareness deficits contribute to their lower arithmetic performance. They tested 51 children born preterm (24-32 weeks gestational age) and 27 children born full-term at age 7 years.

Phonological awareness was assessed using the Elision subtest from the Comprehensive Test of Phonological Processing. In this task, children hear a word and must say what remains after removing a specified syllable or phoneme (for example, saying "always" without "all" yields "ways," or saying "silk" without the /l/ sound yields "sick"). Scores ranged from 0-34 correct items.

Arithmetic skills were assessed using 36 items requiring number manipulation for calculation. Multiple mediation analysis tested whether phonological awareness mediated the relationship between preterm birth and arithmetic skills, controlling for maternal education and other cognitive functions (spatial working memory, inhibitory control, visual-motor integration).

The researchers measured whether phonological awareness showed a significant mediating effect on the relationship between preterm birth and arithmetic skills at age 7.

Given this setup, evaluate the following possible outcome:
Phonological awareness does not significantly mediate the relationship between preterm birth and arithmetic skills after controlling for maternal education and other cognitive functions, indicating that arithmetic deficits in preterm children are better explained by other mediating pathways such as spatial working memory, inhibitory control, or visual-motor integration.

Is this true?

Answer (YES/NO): NO